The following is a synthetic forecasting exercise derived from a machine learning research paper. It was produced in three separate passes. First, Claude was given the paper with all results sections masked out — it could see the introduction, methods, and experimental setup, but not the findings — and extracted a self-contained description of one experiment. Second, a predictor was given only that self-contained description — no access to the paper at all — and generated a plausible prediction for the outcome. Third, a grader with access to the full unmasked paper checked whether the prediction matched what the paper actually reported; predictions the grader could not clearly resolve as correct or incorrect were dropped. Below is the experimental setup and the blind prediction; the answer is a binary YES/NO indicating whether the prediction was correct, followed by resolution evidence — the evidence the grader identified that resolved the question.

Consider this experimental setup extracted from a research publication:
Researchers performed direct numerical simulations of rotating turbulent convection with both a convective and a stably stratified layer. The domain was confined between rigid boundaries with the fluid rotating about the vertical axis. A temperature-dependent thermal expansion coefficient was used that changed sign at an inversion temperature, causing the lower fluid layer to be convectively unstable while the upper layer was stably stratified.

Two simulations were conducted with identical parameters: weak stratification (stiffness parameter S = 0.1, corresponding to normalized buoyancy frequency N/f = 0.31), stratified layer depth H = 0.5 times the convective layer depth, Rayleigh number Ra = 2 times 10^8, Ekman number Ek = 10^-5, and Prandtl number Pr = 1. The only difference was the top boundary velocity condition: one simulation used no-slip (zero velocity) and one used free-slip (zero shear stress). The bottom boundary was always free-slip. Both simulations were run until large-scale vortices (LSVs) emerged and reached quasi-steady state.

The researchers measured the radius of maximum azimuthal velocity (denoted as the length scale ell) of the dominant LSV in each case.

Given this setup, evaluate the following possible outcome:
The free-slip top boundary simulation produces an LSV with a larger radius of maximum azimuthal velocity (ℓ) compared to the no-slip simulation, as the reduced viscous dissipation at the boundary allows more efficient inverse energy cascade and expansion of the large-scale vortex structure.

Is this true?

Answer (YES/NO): YES